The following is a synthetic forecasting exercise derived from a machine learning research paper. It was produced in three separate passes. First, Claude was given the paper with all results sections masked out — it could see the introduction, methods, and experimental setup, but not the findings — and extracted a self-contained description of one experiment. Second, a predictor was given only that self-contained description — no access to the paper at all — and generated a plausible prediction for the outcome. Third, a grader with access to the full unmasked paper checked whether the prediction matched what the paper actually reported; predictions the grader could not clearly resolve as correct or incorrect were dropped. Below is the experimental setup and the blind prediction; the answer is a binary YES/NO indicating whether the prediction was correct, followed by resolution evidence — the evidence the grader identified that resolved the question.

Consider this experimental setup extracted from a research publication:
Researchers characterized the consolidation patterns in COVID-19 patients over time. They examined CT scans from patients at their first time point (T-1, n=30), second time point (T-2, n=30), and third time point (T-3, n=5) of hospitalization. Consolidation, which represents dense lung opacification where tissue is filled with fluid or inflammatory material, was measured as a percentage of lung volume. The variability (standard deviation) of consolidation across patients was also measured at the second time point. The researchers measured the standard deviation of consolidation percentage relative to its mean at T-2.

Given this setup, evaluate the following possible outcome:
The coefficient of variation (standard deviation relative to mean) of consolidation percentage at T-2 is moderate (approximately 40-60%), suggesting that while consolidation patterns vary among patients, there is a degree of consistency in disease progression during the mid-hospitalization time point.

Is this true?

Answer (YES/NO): NO